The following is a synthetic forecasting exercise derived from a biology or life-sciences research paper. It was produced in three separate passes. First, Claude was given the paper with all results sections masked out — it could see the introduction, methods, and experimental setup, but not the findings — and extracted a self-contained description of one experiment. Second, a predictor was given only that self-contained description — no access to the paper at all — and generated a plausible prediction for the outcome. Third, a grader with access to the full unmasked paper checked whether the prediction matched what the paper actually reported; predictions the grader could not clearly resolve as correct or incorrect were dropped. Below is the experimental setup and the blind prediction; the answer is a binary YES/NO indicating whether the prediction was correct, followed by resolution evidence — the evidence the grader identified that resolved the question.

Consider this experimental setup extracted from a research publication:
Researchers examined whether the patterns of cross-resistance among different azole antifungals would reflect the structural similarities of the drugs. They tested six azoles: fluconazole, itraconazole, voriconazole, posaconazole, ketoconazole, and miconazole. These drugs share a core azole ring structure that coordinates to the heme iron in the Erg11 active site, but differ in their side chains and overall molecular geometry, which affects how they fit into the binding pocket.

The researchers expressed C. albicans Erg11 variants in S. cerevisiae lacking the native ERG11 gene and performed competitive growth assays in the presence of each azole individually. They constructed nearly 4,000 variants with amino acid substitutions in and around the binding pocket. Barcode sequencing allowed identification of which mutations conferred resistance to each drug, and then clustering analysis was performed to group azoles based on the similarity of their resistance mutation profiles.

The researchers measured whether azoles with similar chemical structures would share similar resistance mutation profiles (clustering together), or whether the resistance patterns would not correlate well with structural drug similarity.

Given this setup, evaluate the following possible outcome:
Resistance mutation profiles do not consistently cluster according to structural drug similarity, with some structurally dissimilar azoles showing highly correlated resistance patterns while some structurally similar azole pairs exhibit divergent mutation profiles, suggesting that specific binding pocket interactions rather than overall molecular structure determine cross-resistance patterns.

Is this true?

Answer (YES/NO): NO